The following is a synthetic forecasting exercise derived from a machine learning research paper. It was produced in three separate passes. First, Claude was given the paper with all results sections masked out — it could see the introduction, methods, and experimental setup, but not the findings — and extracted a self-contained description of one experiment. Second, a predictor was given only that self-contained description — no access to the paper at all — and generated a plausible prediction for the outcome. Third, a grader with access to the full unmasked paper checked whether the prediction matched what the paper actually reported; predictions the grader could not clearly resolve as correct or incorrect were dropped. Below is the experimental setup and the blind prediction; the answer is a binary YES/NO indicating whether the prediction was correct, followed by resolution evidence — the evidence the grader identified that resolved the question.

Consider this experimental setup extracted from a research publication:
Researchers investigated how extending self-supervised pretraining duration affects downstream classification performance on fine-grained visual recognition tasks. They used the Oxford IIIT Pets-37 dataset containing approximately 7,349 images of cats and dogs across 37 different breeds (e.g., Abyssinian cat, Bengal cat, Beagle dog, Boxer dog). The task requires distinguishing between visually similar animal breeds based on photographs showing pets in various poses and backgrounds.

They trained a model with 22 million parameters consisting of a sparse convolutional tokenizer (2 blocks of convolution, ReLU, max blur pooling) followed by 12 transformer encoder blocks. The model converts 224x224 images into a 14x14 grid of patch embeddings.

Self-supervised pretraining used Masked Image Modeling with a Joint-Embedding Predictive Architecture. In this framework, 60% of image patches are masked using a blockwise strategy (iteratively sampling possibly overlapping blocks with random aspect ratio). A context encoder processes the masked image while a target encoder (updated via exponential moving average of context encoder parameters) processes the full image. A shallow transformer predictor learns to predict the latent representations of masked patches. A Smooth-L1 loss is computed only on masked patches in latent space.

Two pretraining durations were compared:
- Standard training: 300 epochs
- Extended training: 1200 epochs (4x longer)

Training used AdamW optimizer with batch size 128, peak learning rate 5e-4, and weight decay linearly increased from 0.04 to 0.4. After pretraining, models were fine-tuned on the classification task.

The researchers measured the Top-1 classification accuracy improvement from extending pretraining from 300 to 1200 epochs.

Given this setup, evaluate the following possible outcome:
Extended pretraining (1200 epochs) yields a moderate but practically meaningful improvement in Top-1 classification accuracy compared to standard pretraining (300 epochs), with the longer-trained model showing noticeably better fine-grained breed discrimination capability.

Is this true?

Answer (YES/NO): YES